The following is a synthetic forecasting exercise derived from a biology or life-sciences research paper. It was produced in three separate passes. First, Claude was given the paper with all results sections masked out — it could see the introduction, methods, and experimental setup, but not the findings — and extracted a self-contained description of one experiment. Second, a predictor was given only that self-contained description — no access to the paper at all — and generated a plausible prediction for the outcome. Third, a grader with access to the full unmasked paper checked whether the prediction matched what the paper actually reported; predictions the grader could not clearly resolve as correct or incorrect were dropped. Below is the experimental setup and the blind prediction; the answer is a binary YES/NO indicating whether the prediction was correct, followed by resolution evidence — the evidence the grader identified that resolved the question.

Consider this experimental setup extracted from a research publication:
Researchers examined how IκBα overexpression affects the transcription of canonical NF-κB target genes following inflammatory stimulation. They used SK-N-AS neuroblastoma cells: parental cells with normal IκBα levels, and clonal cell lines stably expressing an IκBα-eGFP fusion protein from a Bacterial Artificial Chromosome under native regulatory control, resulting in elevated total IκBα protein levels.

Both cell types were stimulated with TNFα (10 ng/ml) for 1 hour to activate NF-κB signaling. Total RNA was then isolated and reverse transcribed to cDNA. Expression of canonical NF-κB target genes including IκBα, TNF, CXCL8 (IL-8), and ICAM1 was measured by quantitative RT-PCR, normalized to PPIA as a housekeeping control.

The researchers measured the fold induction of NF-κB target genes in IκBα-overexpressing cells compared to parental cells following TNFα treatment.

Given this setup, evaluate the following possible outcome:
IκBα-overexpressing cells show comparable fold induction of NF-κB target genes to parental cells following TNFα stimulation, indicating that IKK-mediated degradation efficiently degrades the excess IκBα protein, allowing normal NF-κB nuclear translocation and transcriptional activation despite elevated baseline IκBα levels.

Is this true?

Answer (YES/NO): NO